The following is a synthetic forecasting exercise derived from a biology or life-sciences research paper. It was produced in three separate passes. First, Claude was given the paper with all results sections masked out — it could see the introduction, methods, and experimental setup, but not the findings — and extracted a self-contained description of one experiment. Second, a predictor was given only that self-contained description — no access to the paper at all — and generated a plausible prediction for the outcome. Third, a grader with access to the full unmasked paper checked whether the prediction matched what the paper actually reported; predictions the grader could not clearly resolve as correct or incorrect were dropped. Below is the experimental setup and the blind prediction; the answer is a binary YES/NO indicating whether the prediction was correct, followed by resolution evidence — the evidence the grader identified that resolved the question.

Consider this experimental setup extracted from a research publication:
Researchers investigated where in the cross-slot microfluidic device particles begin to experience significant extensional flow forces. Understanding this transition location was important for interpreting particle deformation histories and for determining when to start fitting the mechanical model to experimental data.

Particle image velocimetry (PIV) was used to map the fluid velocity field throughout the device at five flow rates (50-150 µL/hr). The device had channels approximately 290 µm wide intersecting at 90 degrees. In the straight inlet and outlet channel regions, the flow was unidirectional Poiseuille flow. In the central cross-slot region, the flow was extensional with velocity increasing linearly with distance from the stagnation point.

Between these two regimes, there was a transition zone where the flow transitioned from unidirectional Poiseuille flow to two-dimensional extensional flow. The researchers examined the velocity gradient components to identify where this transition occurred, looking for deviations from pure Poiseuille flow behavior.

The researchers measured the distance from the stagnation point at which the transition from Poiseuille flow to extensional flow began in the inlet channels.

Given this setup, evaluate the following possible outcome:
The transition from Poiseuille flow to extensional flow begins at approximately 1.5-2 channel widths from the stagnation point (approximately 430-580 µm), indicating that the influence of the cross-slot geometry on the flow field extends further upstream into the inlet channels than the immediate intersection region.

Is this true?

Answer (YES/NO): NO